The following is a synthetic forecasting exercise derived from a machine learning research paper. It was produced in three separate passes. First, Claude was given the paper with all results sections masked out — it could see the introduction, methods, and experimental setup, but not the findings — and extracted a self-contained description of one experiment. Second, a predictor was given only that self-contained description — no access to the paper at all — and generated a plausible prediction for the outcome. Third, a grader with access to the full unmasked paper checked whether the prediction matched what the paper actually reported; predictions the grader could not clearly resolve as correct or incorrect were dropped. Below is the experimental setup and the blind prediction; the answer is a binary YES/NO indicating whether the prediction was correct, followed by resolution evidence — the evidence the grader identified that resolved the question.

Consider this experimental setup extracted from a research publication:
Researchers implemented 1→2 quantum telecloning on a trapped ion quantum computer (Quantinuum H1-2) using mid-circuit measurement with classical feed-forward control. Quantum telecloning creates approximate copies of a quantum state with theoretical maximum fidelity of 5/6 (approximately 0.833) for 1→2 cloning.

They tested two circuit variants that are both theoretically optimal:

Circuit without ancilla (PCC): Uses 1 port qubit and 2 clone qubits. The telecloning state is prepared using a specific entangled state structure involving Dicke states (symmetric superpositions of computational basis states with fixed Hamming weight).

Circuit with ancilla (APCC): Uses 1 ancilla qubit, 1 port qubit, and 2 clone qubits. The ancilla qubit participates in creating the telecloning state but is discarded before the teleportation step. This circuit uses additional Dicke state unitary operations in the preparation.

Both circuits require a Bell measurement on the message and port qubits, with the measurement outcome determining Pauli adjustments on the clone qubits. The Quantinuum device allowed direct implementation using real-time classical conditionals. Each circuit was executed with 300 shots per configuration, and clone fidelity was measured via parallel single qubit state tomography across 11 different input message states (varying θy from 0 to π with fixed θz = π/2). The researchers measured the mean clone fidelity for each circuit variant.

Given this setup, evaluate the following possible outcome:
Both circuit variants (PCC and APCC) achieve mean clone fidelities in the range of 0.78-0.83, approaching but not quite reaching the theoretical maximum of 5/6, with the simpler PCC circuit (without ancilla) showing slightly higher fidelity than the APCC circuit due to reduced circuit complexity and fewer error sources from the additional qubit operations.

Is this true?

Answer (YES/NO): NO